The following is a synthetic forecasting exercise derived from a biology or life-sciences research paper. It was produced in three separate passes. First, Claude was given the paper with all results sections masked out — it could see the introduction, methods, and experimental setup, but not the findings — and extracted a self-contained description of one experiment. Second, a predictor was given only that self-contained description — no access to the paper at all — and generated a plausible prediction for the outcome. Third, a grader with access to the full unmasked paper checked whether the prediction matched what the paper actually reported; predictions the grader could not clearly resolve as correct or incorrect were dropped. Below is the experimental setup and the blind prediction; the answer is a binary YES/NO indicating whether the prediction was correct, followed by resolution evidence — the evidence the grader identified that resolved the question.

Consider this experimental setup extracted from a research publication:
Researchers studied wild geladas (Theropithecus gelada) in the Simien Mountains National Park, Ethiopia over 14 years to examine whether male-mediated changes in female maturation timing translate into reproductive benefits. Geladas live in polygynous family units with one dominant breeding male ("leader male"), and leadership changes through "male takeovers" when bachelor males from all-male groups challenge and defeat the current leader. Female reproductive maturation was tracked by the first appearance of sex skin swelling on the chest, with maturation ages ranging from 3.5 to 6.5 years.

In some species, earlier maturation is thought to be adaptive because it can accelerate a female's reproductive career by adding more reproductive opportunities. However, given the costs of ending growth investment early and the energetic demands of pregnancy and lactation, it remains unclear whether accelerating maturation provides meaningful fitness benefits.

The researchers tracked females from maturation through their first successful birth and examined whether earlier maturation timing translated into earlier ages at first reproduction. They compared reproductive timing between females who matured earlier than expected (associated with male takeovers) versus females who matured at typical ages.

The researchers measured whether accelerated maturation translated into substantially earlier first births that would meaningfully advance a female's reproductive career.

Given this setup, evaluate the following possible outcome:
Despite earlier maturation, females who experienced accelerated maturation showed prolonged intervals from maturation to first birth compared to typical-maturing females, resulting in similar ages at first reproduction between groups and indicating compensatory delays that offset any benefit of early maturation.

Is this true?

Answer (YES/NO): NO